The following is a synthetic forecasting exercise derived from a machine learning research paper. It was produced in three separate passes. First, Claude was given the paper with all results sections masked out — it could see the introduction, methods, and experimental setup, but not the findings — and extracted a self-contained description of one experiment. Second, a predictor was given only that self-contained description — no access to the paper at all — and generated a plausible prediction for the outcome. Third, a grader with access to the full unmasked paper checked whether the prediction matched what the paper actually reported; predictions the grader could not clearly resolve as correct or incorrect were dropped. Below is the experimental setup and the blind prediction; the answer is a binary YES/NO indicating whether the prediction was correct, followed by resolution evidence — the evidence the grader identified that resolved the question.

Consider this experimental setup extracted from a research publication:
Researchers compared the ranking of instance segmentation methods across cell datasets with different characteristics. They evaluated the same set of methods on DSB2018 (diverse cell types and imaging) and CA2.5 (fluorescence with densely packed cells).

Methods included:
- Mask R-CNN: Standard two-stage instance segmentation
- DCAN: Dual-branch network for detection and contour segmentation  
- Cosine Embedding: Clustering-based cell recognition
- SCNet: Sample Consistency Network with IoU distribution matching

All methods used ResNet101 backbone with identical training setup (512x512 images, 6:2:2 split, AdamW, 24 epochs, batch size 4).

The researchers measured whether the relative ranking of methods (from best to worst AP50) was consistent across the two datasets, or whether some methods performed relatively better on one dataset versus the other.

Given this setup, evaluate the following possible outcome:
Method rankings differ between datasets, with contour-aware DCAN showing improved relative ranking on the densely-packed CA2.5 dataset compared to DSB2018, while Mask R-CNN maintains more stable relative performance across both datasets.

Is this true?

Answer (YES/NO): NO